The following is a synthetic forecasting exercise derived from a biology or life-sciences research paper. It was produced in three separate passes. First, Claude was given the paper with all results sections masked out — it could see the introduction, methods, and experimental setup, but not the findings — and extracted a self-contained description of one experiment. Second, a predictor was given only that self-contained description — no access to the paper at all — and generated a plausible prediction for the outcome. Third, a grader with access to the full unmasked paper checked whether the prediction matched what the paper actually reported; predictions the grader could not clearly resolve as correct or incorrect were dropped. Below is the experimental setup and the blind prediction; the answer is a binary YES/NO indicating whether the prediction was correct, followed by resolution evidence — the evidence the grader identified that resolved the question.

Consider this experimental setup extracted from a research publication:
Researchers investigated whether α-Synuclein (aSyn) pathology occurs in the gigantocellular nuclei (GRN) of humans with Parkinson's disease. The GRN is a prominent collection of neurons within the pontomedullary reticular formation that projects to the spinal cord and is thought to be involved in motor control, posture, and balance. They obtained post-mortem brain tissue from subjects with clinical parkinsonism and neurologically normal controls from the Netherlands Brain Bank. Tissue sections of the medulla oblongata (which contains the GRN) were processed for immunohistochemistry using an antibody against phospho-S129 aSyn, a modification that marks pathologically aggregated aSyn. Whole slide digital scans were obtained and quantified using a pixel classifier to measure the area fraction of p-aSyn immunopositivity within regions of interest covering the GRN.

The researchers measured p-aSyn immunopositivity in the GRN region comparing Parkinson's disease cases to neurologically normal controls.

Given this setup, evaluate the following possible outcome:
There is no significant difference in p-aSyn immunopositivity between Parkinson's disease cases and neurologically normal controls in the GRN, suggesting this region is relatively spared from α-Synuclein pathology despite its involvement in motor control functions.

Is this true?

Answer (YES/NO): NO